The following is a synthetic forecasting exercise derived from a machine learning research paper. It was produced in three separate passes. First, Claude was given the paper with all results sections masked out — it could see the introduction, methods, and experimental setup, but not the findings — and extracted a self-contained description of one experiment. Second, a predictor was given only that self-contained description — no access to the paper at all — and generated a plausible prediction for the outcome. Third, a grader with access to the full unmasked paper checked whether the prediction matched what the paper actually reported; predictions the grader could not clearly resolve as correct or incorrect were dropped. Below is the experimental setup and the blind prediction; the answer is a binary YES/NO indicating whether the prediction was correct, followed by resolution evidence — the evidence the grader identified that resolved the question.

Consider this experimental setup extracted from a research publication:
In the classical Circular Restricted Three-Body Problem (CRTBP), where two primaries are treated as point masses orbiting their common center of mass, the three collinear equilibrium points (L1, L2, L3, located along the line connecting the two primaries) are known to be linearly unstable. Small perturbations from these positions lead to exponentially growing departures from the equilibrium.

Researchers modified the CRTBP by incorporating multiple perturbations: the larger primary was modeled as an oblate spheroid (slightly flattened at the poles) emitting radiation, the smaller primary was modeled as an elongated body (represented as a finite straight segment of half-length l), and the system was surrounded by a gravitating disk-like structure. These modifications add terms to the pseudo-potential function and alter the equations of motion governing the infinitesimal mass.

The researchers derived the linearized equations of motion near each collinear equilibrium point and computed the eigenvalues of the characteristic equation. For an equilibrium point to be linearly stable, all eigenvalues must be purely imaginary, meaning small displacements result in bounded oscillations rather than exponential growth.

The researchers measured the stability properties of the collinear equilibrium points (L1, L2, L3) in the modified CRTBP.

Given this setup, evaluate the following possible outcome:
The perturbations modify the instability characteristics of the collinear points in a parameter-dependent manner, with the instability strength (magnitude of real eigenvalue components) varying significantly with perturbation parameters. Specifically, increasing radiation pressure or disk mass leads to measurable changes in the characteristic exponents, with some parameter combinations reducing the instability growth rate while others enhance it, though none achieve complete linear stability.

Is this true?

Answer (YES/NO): NO